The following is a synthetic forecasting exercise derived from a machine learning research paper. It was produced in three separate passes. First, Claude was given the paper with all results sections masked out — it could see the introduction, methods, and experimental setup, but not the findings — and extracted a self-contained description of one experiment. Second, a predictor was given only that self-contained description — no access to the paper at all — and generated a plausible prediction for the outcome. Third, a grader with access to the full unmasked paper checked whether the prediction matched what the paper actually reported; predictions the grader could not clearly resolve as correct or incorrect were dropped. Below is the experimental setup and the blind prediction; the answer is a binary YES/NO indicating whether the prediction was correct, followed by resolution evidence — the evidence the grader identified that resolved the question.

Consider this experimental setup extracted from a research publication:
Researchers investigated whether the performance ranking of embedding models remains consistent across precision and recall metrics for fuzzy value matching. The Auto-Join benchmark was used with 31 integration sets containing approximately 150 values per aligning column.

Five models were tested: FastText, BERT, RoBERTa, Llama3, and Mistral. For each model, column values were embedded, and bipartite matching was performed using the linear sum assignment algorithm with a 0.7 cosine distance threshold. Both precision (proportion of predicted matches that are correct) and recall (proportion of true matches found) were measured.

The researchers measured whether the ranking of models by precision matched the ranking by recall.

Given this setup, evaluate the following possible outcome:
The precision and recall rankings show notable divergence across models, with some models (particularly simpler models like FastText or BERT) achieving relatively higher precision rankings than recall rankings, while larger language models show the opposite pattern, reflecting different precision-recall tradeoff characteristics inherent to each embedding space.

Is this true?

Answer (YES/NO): NO